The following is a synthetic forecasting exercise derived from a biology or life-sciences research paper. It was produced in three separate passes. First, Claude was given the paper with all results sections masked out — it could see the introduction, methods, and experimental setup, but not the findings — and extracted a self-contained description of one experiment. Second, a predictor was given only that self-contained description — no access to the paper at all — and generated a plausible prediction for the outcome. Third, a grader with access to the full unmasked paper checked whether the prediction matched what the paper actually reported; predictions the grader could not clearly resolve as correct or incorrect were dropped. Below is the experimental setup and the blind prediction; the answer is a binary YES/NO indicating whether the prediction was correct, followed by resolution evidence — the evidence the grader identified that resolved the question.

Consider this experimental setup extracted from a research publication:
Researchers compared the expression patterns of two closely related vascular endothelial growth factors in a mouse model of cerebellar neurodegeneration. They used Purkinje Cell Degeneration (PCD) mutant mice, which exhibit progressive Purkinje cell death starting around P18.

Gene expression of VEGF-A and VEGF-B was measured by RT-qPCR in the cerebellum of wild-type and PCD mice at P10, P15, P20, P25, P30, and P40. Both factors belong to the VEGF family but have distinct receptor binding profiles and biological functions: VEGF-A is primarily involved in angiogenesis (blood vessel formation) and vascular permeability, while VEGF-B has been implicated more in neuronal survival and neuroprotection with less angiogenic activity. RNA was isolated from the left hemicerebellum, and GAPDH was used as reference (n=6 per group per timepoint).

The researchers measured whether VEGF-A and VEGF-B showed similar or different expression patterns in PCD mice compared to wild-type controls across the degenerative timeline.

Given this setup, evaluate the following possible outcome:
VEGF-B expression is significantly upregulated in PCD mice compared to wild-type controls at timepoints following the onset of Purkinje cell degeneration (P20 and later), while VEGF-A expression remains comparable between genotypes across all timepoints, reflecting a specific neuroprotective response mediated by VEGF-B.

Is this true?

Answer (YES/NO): NO